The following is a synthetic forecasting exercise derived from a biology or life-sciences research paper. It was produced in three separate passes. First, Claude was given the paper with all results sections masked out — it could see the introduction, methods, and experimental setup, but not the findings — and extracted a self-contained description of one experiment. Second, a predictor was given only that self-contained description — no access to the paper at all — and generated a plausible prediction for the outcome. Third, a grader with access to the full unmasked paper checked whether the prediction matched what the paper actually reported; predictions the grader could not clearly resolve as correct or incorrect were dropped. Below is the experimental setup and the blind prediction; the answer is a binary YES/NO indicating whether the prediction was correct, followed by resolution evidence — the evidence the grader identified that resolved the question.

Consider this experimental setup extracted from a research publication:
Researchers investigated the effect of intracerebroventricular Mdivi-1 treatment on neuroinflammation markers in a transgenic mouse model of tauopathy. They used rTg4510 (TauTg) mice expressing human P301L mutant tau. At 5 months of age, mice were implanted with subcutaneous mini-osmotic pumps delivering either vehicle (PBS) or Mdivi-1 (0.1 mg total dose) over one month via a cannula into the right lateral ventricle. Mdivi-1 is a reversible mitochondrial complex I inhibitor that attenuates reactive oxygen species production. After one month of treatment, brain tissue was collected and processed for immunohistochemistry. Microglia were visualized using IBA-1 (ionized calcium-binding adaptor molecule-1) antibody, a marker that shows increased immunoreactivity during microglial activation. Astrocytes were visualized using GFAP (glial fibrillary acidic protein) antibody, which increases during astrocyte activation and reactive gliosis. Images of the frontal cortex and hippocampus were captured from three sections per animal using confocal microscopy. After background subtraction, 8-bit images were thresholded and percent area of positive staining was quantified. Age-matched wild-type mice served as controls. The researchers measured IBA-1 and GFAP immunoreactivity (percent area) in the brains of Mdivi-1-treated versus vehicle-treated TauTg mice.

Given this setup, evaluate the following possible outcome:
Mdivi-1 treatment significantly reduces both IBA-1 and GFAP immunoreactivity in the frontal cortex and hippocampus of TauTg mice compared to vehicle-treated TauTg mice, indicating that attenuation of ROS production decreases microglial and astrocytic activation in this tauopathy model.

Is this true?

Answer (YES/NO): NO